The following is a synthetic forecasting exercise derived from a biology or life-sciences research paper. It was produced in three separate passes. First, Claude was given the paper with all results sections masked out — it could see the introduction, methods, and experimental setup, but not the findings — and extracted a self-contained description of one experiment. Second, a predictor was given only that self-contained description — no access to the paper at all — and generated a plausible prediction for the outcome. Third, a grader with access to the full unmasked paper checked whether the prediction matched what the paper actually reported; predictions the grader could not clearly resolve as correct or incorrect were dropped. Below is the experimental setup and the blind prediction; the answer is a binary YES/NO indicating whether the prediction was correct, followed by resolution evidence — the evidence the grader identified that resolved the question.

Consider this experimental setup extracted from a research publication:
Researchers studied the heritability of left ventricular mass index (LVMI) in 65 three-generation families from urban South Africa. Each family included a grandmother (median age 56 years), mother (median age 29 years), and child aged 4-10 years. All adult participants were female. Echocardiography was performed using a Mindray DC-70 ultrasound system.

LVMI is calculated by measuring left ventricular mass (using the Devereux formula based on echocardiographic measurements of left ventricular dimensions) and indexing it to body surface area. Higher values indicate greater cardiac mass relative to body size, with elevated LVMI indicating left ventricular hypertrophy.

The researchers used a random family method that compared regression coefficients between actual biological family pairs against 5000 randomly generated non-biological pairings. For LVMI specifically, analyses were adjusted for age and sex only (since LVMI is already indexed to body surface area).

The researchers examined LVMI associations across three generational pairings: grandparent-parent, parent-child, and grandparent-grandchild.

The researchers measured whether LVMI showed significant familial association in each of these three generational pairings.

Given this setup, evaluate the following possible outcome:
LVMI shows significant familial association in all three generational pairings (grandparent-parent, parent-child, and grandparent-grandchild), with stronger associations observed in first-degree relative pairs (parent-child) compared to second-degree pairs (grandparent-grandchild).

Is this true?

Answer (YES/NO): NO